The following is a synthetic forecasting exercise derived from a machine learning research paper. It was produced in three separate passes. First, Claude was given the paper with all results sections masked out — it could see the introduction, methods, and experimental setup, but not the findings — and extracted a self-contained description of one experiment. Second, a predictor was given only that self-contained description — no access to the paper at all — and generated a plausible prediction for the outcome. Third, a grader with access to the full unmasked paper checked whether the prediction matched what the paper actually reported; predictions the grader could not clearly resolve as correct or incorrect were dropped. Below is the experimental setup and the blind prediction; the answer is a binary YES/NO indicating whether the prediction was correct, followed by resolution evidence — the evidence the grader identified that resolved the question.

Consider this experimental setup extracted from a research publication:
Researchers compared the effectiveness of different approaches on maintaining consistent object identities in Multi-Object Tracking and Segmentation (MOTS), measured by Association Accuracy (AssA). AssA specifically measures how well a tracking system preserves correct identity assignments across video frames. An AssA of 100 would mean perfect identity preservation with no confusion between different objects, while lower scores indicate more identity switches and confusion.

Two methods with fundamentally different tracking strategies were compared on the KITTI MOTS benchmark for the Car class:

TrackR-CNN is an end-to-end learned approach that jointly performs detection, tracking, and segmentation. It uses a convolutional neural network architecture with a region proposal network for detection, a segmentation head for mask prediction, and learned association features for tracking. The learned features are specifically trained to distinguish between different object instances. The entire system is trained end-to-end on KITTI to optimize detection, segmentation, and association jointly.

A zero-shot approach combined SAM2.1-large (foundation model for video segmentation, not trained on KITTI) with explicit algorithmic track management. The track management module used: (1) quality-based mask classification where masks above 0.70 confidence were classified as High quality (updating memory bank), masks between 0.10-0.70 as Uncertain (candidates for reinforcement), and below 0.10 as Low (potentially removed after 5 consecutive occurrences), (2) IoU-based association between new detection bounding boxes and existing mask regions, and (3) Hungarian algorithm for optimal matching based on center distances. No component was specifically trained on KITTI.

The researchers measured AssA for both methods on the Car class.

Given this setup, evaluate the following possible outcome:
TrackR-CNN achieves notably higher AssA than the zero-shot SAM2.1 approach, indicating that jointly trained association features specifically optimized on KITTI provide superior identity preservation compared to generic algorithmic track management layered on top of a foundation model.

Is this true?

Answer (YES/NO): NO